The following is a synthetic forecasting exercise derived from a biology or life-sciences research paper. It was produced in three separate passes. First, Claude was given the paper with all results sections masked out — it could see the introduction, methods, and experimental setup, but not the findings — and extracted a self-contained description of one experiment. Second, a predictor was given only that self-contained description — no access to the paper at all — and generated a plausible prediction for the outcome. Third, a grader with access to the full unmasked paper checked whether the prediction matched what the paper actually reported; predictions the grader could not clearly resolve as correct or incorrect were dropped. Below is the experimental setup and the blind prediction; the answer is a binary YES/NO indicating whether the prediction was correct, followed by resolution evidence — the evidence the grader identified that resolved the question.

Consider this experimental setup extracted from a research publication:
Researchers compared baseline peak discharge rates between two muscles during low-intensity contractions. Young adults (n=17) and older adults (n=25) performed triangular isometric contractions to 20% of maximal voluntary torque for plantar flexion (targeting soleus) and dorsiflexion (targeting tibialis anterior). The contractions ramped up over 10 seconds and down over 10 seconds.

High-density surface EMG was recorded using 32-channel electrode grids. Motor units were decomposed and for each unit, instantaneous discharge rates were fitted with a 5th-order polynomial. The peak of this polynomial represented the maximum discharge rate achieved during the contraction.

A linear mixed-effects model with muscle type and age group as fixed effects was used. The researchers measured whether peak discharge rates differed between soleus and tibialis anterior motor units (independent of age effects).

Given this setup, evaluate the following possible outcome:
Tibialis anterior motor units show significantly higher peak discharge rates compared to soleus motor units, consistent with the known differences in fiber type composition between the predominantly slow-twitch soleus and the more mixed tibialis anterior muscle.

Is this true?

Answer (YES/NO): YES